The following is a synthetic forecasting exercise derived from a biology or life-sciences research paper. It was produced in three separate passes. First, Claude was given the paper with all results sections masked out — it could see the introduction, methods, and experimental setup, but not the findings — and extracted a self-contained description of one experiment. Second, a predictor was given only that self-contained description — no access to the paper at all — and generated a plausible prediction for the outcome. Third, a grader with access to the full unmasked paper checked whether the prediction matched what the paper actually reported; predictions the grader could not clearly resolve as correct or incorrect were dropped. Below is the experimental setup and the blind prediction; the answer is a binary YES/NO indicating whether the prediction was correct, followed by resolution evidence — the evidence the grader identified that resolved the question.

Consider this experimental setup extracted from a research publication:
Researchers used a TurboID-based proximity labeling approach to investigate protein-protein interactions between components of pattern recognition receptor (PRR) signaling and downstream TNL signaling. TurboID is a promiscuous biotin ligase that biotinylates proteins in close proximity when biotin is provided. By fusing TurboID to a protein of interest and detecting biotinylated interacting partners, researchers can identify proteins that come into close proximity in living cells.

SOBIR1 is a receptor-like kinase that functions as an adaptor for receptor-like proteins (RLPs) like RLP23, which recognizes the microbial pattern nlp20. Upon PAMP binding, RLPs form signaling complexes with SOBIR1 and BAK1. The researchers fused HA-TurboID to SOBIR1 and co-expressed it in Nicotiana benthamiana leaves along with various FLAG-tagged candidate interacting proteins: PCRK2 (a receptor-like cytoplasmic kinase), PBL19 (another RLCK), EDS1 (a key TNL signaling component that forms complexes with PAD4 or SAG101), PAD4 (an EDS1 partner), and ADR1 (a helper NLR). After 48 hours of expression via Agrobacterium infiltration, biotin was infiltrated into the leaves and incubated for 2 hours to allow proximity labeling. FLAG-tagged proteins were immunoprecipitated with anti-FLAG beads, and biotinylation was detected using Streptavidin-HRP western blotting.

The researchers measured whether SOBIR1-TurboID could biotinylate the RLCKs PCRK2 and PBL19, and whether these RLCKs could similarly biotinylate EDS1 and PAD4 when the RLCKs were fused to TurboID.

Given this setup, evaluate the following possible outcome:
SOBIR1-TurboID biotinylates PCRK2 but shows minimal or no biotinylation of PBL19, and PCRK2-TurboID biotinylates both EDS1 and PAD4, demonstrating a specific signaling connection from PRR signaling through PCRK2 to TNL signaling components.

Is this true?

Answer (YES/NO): NO